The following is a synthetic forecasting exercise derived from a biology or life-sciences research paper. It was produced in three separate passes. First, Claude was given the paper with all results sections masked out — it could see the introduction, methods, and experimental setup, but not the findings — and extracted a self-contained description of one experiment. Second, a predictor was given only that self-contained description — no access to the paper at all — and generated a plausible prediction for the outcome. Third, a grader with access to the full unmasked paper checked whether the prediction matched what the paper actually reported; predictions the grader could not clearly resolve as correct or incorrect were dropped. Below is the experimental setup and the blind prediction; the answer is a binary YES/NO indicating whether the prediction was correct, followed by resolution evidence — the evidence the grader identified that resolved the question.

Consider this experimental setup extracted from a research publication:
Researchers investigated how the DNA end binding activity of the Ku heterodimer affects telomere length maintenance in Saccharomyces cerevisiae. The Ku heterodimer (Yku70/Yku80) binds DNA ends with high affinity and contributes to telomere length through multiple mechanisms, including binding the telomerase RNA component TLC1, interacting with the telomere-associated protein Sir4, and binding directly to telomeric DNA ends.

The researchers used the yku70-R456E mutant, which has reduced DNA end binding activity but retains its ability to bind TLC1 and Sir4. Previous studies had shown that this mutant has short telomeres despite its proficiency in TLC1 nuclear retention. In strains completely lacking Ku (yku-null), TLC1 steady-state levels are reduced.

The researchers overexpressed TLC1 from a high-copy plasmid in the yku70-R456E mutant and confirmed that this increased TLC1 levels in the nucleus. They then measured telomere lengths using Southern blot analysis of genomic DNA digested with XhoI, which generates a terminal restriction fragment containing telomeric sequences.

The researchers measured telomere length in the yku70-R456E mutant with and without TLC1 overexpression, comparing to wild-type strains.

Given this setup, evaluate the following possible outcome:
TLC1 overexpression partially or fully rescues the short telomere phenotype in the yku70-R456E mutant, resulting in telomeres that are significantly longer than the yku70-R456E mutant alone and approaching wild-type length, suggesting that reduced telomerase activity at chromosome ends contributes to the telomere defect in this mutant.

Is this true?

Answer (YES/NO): NO